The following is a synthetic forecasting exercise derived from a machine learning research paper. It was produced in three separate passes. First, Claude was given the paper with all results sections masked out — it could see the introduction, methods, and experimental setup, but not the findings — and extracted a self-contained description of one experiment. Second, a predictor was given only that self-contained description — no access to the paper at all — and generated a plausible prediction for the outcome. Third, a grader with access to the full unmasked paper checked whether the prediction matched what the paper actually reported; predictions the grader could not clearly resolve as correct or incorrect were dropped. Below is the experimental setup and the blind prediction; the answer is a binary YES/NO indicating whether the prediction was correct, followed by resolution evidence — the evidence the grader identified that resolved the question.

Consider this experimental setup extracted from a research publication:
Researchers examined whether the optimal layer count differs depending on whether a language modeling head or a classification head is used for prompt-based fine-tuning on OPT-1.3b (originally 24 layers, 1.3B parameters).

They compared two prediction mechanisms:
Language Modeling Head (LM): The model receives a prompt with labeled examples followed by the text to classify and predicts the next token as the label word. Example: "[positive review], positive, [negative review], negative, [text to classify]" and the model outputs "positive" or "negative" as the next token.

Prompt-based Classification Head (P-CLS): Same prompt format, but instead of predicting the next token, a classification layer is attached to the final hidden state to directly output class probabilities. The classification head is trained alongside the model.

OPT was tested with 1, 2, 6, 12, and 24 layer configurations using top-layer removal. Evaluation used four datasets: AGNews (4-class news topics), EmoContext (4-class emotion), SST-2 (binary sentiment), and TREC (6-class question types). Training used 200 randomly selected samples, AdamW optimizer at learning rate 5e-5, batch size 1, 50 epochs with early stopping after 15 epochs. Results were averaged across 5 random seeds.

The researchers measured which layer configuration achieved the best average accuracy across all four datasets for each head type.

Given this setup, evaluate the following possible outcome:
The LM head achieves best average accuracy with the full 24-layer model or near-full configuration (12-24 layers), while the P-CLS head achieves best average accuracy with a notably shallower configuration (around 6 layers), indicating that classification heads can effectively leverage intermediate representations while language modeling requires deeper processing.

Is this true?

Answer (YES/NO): NO